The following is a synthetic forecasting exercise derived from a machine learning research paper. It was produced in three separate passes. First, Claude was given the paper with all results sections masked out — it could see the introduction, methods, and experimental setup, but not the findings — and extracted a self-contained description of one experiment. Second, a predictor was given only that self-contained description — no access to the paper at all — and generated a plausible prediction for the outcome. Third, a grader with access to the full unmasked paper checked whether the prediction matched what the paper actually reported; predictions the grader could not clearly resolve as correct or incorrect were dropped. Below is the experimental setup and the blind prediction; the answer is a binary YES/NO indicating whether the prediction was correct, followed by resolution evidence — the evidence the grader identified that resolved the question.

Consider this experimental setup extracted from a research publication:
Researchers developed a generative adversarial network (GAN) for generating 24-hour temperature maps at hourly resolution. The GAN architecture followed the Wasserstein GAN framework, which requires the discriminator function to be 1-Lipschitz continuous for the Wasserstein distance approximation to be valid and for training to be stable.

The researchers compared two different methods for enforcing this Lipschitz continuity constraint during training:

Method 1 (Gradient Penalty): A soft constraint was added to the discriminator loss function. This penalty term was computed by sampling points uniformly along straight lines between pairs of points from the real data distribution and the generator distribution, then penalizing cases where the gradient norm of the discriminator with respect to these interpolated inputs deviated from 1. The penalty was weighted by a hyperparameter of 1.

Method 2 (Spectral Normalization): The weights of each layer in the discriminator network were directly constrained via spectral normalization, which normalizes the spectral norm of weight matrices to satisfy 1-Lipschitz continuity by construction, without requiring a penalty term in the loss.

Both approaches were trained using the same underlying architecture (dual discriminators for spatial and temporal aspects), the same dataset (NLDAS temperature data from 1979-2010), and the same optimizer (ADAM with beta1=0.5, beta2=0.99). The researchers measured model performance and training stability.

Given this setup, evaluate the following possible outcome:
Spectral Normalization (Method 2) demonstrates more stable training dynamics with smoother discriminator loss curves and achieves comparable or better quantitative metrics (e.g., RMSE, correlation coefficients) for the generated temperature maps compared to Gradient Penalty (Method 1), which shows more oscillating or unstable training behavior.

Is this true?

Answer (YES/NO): NO